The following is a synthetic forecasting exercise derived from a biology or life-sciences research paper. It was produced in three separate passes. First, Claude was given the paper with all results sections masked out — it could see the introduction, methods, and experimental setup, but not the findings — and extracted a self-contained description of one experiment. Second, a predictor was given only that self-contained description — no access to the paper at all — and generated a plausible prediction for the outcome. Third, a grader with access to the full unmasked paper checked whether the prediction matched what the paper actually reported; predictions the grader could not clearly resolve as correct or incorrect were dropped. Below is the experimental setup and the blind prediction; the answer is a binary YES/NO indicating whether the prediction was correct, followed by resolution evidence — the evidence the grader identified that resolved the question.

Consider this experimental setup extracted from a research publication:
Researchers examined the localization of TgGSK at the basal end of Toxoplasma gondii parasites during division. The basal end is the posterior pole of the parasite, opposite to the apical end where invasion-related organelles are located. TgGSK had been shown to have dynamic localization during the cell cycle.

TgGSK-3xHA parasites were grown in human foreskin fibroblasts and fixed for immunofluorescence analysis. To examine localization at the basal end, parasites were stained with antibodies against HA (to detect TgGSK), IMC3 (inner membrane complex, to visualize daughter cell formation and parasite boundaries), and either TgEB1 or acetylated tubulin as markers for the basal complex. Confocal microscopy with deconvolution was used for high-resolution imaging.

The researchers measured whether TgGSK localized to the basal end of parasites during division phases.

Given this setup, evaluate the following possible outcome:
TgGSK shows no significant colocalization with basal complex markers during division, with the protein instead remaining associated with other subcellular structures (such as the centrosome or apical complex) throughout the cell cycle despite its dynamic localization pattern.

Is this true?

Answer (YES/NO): NO